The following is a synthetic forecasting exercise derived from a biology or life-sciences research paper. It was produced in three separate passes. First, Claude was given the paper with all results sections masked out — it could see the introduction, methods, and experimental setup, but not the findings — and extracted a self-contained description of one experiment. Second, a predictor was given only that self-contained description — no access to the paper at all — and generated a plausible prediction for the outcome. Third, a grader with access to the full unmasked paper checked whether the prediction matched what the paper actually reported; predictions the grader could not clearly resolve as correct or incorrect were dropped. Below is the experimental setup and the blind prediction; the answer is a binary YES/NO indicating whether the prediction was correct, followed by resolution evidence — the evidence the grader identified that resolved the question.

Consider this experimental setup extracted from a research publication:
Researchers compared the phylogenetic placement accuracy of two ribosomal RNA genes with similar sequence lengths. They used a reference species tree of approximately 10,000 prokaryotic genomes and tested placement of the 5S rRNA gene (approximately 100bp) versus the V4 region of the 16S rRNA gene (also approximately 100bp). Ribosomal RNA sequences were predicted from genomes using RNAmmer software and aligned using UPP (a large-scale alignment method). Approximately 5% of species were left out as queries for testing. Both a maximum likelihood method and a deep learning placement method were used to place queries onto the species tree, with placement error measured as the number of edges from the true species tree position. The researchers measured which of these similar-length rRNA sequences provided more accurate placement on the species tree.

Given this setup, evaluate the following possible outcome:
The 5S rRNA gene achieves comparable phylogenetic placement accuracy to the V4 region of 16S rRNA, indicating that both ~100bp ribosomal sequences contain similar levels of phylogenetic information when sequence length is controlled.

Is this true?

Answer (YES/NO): NO